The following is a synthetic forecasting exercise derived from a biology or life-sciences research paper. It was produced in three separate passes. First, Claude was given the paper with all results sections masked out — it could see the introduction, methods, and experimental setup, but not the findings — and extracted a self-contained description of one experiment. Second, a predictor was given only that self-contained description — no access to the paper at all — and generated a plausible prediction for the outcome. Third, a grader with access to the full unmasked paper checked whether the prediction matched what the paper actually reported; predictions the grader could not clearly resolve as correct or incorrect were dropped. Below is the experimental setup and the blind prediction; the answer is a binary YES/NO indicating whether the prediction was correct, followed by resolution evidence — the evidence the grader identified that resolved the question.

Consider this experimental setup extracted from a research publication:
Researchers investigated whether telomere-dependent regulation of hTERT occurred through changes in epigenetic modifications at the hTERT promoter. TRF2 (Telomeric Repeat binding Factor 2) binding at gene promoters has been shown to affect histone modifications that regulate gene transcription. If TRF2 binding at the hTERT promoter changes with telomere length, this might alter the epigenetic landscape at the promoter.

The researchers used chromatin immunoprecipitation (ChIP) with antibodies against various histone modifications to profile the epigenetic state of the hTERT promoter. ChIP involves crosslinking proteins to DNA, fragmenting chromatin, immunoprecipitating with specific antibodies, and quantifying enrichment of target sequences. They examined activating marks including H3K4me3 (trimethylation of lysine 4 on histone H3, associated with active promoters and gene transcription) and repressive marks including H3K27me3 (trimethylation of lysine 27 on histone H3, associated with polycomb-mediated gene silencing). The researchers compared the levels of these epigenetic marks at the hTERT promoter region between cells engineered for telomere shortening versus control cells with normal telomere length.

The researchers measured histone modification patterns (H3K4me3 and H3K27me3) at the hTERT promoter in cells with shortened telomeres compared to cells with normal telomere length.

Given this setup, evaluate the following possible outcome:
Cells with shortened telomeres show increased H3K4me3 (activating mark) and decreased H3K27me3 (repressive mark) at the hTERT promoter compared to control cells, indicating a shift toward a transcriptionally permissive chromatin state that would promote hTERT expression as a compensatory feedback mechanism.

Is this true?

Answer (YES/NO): NO